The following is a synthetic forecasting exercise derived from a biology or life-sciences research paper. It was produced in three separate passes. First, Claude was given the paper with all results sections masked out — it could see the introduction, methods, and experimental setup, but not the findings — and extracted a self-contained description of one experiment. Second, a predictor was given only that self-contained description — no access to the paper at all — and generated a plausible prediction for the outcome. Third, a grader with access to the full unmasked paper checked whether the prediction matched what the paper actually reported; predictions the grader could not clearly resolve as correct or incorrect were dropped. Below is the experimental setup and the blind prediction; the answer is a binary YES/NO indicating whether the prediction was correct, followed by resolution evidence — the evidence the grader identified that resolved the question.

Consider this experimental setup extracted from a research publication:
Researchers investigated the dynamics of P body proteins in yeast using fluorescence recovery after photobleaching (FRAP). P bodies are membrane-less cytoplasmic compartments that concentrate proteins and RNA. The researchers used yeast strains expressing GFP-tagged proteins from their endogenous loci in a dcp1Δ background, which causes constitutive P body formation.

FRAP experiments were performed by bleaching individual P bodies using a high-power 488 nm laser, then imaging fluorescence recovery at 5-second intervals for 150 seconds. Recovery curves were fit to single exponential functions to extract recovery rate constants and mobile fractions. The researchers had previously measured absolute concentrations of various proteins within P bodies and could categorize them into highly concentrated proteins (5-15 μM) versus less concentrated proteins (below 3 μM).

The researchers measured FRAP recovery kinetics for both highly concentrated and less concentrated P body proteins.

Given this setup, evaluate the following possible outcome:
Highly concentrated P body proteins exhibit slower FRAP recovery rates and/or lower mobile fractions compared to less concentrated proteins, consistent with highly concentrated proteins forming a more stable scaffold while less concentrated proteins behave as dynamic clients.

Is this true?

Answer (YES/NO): YES